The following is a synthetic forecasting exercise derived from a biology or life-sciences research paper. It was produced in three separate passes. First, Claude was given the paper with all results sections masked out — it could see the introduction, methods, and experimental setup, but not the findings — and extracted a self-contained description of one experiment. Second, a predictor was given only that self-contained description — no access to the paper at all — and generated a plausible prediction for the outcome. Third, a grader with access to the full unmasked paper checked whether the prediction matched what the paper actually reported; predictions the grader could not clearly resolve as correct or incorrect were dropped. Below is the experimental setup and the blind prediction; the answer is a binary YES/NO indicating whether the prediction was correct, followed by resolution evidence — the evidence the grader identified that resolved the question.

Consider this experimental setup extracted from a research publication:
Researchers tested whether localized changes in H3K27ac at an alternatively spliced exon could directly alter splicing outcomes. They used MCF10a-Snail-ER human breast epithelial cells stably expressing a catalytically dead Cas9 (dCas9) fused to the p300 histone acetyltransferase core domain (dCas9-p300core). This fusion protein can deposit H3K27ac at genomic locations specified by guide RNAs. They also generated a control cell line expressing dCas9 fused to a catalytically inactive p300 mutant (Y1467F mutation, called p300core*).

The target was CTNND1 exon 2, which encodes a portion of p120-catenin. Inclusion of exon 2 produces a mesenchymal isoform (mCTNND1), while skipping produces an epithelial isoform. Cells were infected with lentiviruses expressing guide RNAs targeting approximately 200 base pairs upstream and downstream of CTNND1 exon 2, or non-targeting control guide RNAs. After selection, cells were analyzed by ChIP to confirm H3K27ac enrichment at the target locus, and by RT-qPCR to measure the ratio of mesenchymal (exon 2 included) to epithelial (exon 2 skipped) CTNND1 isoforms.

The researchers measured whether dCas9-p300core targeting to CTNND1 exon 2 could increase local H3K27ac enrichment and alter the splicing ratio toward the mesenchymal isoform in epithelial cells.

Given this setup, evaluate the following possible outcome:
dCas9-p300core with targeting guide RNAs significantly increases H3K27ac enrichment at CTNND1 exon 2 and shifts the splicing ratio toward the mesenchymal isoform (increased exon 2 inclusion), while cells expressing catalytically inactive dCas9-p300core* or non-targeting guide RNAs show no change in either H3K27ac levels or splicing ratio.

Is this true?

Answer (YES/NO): NO